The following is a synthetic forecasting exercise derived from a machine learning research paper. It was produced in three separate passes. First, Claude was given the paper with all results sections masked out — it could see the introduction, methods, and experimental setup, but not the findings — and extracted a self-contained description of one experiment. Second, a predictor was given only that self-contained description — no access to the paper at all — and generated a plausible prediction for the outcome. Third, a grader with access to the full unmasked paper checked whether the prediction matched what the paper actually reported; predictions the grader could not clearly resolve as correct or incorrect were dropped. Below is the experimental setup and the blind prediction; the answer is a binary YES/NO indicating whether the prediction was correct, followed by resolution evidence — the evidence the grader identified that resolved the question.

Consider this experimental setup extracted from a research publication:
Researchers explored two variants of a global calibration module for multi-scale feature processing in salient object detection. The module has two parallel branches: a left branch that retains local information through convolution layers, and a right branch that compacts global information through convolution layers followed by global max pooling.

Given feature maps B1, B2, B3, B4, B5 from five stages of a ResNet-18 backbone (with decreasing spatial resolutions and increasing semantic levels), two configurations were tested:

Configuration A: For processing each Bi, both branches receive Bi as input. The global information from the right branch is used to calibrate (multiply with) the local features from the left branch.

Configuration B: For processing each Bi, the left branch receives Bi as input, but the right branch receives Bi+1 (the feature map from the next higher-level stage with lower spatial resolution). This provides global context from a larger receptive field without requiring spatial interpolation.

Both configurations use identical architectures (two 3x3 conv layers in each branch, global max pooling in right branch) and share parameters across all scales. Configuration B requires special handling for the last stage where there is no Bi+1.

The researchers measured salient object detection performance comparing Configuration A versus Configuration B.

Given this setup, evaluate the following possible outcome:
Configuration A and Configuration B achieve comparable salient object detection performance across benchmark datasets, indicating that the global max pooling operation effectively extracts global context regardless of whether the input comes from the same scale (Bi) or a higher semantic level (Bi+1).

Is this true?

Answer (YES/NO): NO